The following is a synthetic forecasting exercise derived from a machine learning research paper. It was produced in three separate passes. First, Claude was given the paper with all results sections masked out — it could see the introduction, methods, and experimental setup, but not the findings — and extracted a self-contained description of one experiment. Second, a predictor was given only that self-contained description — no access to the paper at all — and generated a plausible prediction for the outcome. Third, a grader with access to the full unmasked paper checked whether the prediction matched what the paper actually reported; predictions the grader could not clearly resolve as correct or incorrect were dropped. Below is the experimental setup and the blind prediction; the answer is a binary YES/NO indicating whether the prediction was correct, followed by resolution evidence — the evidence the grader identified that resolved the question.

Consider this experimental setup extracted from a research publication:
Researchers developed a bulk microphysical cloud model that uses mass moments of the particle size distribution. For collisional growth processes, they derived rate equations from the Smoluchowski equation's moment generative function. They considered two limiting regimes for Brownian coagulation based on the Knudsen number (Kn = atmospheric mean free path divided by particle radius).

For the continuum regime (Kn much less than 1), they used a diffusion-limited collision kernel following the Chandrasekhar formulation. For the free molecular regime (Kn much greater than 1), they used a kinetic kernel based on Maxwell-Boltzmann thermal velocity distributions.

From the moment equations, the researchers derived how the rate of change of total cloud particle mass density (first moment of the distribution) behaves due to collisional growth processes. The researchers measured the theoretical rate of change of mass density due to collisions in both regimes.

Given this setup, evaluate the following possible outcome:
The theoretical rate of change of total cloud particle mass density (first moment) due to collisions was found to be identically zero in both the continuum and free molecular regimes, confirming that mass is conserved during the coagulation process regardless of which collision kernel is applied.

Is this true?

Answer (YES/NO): YES